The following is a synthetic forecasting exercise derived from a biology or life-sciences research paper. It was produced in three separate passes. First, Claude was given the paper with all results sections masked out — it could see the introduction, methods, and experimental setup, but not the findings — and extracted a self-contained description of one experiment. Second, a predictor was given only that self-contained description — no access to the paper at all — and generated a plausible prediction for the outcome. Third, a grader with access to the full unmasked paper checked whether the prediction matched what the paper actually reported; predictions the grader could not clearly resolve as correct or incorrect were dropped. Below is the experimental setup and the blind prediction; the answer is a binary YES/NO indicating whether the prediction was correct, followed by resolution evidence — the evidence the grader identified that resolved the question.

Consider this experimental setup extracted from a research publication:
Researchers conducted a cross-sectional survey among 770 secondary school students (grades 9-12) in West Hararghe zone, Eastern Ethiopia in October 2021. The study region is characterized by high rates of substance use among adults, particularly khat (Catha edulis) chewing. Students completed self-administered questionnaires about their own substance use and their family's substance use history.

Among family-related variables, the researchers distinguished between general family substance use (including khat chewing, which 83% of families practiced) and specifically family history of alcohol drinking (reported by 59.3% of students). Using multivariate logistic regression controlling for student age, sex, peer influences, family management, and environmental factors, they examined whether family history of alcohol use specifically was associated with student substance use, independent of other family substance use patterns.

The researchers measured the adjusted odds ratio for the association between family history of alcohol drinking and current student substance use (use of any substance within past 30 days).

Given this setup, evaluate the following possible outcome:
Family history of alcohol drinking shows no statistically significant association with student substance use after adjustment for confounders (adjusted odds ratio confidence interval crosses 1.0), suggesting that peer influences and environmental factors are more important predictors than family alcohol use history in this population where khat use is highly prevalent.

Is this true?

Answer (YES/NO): NO